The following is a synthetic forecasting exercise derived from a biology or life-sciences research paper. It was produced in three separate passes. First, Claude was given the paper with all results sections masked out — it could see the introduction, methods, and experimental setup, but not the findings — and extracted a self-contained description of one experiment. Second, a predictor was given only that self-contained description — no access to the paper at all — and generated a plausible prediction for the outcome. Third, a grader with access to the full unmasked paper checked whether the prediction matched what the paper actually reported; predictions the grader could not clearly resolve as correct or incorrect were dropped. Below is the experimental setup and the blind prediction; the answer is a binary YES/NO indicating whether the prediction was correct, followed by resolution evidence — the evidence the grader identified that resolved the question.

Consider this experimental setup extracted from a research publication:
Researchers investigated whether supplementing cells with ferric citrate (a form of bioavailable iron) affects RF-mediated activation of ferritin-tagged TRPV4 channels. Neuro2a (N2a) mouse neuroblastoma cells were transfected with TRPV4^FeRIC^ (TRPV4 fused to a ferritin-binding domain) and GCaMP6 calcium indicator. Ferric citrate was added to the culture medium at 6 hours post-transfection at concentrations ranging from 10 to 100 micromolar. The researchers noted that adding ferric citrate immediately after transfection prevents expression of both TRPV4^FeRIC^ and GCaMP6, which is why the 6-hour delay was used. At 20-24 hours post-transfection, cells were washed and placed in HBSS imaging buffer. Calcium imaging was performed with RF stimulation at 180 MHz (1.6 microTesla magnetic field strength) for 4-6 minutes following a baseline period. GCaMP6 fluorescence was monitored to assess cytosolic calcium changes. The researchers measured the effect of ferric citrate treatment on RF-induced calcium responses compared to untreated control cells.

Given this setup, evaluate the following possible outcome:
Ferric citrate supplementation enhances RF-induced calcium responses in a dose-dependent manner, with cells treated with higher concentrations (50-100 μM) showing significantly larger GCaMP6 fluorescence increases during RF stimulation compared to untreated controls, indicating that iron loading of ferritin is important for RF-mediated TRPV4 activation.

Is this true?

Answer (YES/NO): NO